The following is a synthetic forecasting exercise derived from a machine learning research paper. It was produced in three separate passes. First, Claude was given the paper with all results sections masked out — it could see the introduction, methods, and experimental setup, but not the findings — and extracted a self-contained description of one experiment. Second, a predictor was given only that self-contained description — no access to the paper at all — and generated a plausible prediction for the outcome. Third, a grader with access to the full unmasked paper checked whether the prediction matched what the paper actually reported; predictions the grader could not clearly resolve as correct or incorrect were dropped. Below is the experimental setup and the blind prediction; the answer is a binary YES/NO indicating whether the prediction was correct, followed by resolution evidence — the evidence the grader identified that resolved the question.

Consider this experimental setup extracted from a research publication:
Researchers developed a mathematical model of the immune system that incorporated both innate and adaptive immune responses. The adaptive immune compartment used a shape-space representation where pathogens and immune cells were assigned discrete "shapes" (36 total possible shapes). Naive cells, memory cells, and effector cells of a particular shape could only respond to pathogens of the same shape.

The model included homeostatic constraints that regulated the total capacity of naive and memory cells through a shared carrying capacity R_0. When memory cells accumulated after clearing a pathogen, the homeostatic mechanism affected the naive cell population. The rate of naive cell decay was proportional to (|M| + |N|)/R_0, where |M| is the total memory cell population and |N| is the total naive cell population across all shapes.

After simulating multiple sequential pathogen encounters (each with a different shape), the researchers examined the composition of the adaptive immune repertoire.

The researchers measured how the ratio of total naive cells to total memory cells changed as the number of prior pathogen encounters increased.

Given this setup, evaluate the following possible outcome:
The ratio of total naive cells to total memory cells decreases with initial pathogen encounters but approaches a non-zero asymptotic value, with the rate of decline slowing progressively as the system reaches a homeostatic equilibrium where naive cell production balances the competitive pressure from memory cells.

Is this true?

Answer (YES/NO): NO